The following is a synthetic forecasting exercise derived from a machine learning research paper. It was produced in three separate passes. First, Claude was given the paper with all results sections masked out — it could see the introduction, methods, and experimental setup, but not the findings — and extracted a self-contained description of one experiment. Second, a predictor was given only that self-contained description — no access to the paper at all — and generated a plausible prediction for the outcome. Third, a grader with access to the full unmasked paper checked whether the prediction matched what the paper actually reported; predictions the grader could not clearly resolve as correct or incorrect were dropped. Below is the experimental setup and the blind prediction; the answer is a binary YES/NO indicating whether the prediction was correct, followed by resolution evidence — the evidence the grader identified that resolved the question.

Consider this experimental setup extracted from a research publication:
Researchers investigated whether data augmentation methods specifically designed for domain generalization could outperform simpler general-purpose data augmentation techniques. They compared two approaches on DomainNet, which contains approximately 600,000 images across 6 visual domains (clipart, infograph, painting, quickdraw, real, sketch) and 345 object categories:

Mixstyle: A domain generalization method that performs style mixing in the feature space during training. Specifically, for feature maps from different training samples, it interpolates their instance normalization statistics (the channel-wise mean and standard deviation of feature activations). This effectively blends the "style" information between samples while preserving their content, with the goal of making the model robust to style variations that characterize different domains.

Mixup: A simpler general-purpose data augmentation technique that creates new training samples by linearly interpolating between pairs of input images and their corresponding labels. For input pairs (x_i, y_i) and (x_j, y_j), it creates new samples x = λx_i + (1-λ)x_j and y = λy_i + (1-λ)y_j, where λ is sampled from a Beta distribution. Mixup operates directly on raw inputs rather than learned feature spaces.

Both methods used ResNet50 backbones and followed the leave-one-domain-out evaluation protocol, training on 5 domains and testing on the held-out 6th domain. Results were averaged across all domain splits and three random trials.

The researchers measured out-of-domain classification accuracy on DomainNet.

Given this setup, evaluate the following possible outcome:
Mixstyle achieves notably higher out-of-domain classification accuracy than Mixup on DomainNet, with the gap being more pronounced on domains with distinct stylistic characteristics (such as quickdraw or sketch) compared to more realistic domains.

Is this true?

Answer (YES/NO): NO